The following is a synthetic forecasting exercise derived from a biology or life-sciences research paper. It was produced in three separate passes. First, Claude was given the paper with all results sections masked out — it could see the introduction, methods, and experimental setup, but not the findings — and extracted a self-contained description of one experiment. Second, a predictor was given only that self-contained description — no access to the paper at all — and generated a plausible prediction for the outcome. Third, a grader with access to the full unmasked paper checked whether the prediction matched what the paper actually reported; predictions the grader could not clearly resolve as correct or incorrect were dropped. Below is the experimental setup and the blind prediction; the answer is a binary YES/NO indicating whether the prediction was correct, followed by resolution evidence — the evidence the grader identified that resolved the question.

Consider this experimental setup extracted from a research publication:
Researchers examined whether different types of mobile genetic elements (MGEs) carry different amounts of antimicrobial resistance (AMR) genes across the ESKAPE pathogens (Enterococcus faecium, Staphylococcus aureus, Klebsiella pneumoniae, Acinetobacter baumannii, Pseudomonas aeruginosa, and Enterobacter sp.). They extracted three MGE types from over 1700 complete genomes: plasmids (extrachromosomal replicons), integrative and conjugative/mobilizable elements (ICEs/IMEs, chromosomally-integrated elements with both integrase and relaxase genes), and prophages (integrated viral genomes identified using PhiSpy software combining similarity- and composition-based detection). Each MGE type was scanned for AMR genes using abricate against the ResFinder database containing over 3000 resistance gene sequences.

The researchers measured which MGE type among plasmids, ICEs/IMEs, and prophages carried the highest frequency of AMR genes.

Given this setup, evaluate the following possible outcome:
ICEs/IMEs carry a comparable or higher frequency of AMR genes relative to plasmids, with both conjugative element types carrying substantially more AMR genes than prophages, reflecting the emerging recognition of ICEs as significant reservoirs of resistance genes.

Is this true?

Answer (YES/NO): NO